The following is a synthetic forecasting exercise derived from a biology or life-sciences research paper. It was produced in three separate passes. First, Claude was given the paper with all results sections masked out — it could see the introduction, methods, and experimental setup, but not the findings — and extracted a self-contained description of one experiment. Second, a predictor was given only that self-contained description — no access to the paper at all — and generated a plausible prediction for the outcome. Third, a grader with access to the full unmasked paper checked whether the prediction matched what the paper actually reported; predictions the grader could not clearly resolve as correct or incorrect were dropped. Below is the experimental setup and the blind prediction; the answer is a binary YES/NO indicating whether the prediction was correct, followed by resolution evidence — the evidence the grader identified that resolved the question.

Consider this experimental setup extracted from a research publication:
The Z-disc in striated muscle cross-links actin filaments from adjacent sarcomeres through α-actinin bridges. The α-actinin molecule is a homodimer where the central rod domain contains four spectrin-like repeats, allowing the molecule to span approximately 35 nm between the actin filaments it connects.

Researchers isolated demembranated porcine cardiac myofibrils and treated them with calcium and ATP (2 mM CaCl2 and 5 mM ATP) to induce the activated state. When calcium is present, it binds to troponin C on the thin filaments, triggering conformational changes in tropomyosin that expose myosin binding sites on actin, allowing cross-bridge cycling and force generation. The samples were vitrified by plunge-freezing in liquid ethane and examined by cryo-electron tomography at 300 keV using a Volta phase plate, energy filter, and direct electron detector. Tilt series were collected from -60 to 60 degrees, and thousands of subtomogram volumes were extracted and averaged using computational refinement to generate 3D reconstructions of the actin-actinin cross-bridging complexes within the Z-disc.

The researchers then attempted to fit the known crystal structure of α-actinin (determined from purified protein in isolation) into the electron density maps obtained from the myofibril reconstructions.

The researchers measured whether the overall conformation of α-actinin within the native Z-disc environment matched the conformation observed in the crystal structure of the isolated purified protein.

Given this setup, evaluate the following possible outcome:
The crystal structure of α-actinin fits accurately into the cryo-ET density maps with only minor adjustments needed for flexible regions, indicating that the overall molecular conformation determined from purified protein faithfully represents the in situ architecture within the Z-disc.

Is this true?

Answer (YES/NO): YES